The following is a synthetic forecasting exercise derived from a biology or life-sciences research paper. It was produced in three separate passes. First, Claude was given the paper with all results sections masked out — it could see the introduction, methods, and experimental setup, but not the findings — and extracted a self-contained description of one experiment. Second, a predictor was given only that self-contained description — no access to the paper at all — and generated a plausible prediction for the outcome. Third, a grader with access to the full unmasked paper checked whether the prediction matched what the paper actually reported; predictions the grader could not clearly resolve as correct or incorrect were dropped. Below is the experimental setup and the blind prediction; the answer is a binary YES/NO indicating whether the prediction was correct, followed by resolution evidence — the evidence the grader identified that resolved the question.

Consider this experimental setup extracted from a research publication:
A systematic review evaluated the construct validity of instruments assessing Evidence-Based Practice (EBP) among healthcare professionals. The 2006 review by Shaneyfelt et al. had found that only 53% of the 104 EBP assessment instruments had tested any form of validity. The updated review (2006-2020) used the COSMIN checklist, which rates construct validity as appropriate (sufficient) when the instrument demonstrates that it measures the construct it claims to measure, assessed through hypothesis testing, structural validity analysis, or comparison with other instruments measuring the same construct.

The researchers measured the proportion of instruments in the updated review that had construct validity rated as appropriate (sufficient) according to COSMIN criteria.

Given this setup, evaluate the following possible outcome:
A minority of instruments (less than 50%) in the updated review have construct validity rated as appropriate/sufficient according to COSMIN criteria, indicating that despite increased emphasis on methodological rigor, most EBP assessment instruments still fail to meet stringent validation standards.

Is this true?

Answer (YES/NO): NO